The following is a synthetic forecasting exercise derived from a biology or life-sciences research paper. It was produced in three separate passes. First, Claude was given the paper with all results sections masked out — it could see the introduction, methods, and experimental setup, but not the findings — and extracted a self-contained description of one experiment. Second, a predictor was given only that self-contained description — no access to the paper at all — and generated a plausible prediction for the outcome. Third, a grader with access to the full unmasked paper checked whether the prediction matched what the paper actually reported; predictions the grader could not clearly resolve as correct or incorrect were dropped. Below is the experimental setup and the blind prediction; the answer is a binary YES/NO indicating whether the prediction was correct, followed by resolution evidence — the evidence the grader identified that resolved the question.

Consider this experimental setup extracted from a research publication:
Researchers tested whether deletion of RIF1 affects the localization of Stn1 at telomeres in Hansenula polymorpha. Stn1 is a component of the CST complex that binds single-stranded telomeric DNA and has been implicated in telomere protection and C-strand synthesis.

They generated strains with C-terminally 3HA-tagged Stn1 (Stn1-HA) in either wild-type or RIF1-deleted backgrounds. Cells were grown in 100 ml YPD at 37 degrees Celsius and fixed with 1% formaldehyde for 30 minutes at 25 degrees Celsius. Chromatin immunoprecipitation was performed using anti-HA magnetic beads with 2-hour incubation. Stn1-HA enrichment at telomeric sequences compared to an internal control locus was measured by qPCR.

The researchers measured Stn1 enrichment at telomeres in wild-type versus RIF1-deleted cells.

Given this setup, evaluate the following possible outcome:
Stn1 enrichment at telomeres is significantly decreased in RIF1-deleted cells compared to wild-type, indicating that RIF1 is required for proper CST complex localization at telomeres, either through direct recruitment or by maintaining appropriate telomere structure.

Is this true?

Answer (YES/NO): YES